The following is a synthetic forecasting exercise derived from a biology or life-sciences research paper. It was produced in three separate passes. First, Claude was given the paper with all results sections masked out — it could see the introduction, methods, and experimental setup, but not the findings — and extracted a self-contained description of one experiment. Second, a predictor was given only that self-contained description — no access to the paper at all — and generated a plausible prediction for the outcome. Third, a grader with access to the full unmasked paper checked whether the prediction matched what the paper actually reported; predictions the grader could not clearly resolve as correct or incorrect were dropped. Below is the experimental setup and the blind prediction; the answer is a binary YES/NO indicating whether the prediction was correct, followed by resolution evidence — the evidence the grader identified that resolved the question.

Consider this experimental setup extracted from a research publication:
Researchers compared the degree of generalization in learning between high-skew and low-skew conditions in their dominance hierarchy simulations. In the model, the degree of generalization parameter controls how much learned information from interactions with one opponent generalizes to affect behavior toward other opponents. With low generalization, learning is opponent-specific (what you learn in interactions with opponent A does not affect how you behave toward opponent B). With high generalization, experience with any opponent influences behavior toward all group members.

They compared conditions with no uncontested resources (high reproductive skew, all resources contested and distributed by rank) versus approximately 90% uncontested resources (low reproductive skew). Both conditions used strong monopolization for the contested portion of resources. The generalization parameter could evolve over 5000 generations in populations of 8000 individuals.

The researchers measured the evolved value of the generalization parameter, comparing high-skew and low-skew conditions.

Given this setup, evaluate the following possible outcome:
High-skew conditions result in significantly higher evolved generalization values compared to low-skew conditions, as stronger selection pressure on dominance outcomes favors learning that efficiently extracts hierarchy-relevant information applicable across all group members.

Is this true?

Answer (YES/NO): NO